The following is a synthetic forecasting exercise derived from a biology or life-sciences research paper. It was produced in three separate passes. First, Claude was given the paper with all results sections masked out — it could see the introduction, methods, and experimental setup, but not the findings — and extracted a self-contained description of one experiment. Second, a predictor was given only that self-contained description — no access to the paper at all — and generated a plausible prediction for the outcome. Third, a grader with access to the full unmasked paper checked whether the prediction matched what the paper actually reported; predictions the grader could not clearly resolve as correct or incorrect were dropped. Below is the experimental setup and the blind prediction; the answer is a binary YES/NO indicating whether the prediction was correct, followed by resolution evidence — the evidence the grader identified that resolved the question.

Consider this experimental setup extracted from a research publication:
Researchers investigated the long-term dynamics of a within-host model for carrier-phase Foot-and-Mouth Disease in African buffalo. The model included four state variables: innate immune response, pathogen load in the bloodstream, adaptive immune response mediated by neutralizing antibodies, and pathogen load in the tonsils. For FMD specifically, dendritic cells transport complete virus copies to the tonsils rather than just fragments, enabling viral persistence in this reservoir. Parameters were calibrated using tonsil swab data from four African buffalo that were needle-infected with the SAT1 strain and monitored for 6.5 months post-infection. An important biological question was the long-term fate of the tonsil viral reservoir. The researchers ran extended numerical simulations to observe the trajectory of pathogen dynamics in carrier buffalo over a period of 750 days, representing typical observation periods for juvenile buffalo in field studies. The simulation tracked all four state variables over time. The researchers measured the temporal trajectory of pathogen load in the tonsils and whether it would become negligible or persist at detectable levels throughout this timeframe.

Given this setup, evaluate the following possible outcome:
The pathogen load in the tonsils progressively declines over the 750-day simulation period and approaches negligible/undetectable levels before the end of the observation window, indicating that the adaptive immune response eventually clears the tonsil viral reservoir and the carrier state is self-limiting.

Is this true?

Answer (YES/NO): NO